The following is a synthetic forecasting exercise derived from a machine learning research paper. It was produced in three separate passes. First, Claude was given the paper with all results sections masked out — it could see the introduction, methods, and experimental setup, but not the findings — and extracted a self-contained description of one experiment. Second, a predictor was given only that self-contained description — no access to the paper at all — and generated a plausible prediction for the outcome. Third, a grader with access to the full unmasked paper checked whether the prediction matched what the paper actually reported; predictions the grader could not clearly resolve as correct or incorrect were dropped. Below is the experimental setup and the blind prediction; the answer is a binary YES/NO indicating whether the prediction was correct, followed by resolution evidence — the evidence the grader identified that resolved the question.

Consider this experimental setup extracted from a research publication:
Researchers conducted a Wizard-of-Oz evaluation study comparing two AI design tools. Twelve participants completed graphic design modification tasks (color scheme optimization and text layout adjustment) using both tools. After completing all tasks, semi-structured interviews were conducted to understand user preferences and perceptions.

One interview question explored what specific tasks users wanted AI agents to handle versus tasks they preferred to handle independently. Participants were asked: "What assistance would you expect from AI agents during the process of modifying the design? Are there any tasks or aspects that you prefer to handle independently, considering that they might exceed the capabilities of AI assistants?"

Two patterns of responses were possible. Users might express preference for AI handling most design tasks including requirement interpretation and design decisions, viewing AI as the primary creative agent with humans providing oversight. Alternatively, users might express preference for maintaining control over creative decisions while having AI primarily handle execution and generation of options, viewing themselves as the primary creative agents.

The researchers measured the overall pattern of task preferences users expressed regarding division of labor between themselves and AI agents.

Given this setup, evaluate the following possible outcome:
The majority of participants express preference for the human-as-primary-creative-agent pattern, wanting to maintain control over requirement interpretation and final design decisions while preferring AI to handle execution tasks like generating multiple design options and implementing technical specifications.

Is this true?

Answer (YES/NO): NO